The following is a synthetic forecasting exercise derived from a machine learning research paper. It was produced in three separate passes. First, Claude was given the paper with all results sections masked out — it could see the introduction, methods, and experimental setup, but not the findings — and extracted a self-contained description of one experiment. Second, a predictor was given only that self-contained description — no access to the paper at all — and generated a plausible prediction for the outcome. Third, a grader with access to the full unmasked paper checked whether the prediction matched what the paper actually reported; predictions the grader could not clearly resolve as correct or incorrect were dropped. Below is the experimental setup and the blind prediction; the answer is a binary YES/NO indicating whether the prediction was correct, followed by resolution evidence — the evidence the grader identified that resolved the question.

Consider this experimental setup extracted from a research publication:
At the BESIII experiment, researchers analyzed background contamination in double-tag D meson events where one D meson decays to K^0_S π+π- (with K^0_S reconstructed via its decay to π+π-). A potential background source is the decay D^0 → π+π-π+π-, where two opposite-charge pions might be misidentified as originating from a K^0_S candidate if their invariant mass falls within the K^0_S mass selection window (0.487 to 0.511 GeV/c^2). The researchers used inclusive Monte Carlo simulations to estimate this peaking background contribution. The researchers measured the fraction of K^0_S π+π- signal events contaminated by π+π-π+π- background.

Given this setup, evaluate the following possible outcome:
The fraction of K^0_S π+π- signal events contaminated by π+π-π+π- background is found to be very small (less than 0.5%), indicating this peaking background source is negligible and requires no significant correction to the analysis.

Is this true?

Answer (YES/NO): NO